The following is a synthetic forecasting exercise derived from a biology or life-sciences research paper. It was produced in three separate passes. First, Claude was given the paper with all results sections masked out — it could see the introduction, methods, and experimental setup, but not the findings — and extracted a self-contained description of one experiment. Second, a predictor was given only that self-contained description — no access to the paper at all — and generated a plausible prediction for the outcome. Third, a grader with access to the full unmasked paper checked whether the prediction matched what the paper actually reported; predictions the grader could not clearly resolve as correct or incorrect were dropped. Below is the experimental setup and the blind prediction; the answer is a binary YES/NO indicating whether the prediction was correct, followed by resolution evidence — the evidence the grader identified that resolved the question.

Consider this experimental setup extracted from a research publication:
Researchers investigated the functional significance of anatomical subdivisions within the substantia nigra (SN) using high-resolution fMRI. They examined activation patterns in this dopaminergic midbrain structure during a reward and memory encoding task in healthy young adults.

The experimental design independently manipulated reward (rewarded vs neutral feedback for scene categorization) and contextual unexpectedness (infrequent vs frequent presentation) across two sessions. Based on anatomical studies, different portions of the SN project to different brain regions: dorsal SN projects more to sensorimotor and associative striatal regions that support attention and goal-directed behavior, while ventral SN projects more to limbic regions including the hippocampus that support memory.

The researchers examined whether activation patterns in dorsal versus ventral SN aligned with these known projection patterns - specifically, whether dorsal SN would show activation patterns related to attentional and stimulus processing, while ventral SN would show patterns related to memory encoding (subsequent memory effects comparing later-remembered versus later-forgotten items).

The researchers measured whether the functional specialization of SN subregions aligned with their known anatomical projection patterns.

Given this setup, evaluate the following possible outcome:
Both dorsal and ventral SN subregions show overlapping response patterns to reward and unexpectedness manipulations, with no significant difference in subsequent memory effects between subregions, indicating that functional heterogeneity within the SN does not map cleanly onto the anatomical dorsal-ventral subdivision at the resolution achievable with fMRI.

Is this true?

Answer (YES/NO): NO